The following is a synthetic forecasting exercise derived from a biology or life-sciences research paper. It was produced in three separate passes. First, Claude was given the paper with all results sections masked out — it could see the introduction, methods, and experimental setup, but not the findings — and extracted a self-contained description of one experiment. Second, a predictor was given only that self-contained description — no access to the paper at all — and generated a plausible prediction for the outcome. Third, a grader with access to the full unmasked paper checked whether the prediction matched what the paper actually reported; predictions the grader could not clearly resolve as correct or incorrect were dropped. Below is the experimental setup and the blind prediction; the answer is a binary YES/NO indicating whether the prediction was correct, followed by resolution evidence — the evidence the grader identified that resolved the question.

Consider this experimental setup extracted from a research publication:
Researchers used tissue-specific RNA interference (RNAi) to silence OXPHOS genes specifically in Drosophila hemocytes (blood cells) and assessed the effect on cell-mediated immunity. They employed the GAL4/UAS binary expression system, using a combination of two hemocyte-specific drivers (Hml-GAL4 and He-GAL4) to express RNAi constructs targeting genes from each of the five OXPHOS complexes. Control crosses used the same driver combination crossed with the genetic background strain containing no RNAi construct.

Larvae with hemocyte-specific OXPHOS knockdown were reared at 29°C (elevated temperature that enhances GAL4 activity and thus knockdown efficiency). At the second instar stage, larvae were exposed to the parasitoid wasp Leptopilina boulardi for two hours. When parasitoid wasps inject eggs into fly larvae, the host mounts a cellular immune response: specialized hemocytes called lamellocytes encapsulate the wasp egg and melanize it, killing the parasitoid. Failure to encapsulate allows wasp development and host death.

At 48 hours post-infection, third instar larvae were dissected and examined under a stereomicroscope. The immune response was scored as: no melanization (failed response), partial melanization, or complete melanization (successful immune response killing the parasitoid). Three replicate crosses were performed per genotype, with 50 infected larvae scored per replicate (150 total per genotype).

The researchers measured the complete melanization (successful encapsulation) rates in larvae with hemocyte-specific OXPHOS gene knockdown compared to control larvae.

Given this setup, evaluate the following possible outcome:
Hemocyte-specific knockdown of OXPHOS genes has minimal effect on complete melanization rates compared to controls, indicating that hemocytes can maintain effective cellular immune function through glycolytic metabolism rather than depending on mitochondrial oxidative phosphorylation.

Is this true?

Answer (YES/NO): NO